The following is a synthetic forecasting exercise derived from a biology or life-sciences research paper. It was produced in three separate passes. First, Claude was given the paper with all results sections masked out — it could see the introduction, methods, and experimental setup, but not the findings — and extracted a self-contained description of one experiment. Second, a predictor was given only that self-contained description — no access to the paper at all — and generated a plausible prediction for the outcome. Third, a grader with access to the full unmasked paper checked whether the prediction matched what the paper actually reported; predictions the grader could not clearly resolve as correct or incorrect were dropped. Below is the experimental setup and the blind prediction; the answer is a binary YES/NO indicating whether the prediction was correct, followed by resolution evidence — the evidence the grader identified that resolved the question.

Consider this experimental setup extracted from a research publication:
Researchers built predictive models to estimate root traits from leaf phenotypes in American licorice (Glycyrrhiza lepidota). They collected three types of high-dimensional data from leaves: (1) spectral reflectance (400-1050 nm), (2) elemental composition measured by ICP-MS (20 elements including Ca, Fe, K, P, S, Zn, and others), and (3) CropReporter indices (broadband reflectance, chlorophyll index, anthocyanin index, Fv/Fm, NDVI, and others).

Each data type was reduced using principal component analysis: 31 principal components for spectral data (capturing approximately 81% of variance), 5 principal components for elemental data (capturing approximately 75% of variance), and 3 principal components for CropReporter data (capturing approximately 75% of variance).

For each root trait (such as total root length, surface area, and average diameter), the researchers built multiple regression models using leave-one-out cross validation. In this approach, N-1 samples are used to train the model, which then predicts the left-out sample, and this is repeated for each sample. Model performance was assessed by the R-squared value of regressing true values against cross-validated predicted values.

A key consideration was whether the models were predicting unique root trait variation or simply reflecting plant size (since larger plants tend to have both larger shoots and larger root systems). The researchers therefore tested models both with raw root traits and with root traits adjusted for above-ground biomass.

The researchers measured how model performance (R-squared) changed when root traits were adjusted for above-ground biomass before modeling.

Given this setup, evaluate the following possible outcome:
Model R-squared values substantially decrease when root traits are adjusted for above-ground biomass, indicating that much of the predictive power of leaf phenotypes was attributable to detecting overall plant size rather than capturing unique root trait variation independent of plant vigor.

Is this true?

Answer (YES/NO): YES